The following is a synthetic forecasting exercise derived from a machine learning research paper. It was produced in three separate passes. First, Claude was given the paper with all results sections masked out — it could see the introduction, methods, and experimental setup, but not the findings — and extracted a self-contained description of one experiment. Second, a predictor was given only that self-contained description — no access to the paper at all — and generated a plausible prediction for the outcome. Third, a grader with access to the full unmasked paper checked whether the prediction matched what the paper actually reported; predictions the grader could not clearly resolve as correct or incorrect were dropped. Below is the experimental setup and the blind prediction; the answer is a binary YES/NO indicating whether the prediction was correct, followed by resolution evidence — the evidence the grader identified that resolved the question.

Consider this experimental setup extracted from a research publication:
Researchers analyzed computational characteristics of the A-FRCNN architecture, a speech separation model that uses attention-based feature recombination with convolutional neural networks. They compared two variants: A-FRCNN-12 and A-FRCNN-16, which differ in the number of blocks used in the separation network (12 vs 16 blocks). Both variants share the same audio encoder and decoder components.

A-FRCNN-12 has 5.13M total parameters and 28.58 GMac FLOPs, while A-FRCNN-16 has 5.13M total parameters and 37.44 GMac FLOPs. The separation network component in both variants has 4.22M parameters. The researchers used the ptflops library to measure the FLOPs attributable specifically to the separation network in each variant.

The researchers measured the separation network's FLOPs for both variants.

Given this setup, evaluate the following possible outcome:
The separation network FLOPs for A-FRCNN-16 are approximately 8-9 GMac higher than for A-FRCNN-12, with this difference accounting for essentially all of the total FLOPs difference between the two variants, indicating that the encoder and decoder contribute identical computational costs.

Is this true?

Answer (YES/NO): YES